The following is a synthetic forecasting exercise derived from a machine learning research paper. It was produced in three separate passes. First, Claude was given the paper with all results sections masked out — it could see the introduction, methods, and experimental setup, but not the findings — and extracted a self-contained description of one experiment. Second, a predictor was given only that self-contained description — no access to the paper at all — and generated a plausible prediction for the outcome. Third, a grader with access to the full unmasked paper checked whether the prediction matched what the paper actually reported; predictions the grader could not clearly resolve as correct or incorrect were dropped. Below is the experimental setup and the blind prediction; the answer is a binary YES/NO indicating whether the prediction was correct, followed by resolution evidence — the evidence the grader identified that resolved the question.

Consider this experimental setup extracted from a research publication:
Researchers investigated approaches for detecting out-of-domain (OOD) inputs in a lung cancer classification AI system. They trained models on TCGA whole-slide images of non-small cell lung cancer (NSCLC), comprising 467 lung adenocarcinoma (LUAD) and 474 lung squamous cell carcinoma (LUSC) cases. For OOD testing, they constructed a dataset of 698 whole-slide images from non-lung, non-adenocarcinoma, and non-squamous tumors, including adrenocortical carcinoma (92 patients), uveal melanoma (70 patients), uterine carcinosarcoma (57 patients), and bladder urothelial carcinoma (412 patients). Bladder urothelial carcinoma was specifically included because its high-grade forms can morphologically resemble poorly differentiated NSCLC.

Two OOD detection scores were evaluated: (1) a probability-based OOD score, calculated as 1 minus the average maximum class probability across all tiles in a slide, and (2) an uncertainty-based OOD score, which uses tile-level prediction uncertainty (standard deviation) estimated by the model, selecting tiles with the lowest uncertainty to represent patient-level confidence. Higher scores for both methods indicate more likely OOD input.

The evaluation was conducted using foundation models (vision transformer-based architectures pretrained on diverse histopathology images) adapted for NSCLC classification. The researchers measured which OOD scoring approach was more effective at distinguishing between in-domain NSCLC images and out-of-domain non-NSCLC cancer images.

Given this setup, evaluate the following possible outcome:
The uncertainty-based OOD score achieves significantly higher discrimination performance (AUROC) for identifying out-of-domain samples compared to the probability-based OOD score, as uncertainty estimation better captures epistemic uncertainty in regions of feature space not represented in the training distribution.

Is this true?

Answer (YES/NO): YES